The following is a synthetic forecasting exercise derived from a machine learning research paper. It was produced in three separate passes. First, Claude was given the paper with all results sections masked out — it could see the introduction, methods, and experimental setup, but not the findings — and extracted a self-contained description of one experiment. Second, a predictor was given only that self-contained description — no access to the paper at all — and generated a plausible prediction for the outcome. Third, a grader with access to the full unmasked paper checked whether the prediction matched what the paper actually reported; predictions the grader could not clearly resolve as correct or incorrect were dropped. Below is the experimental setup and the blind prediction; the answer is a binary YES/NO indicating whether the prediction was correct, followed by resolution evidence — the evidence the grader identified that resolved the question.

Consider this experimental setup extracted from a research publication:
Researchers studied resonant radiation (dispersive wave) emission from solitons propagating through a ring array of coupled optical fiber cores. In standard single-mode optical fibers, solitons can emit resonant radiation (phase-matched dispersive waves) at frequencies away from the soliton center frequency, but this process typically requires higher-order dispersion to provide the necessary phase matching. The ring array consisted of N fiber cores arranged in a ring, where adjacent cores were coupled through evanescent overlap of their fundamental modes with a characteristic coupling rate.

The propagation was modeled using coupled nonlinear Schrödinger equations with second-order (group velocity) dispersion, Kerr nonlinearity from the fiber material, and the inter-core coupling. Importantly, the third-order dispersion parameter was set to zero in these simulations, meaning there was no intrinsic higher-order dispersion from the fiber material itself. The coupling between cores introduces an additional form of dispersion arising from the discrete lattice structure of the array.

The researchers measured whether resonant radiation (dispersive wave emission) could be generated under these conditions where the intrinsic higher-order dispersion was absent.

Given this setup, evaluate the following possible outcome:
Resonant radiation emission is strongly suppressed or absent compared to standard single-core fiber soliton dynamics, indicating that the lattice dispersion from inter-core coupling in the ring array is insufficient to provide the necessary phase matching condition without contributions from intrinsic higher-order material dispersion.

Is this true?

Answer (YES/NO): NO